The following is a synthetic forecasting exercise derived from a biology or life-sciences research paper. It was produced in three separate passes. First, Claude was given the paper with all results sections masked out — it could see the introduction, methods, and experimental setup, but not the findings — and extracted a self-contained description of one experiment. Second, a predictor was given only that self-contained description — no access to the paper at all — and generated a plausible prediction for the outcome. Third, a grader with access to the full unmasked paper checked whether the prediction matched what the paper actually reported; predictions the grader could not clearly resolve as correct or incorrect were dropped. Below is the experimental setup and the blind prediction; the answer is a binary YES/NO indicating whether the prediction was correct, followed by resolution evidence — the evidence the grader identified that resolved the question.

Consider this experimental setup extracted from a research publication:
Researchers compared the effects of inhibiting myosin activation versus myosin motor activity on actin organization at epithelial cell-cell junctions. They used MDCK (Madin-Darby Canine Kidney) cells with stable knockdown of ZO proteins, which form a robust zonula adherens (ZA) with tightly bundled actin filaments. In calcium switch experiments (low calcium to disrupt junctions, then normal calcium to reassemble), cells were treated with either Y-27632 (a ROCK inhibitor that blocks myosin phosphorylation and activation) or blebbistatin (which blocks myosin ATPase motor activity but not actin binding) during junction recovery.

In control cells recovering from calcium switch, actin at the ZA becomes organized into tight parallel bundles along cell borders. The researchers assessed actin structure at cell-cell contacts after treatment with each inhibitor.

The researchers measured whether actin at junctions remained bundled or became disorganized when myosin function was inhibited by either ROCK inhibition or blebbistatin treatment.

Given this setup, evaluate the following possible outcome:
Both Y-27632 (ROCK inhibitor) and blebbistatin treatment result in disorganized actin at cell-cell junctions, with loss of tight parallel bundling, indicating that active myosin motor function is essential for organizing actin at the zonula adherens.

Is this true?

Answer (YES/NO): YES